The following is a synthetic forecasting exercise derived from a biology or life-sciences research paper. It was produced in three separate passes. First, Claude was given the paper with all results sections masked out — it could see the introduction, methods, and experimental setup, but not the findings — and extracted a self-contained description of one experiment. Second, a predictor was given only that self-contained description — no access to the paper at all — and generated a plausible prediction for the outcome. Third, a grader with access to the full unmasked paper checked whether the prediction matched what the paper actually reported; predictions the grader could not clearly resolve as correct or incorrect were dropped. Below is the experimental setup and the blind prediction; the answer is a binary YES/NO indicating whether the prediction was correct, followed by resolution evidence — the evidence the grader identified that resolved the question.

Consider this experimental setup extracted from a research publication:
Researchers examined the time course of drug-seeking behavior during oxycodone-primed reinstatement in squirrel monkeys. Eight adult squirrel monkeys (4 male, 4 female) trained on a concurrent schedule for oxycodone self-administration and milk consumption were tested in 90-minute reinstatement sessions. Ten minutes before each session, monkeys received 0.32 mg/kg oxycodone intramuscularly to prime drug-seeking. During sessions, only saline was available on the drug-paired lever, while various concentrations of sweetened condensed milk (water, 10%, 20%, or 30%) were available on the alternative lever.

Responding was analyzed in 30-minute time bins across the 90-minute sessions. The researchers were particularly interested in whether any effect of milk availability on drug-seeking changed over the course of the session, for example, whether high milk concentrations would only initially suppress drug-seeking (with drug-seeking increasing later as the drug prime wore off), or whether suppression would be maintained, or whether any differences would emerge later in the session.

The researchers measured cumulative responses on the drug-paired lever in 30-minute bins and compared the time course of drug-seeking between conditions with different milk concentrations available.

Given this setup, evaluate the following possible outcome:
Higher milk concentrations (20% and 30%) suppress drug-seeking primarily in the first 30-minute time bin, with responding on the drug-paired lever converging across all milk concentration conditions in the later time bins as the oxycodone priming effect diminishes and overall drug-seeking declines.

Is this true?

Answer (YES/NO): NO